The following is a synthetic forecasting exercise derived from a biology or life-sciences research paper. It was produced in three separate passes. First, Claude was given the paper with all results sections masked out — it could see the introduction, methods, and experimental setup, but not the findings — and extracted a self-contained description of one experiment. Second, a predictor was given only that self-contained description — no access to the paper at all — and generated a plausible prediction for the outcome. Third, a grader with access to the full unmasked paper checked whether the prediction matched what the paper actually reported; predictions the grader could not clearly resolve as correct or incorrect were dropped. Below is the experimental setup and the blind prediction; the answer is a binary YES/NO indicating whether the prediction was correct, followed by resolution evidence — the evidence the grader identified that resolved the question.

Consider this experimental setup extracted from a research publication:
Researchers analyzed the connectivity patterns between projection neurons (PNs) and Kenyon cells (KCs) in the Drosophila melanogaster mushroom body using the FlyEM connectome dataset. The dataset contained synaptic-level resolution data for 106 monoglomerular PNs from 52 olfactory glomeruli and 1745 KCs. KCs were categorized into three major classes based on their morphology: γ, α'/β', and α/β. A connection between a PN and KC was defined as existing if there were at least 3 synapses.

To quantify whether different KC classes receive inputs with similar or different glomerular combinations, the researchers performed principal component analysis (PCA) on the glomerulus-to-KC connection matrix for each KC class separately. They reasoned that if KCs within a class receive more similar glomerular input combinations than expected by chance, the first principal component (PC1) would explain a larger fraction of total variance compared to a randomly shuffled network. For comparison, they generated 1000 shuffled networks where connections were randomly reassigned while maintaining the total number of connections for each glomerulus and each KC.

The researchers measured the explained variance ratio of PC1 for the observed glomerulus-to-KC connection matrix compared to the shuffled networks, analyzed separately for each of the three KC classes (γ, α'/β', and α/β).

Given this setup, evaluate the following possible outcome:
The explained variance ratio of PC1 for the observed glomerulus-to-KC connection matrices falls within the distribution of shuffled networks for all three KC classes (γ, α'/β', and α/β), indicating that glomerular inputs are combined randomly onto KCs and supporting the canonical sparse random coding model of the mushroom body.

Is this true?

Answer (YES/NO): NO